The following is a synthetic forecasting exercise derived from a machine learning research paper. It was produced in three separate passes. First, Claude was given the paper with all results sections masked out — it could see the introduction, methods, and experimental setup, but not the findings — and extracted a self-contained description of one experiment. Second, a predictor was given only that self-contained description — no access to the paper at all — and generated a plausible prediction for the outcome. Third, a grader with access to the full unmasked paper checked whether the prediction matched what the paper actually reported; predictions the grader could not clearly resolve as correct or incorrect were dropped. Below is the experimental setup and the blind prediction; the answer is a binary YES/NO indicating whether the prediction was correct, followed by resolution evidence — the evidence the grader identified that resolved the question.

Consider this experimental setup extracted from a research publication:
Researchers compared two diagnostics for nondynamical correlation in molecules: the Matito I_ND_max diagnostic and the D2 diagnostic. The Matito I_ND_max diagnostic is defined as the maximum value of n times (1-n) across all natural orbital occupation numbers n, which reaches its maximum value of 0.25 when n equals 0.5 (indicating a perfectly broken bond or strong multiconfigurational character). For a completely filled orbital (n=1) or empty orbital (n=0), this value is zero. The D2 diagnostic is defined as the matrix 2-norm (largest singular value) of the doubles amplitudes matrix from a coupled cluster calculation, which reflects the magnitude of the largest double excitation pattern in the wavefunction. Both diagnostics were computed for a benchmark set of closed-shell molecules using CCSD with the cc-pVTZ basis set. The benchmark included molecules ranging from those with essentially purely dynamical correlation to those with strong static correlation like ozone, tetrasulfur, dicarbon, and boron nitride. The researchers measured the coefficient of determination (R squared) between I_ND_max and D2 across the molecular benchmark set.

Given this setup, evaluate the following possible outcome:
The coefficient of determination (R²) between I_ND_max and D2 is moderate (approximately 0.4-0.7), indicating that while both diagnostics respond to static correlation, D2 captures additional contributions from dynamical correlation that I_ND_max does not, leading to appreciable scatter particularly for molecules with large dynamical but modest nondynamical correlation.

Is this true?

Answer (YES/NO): NO